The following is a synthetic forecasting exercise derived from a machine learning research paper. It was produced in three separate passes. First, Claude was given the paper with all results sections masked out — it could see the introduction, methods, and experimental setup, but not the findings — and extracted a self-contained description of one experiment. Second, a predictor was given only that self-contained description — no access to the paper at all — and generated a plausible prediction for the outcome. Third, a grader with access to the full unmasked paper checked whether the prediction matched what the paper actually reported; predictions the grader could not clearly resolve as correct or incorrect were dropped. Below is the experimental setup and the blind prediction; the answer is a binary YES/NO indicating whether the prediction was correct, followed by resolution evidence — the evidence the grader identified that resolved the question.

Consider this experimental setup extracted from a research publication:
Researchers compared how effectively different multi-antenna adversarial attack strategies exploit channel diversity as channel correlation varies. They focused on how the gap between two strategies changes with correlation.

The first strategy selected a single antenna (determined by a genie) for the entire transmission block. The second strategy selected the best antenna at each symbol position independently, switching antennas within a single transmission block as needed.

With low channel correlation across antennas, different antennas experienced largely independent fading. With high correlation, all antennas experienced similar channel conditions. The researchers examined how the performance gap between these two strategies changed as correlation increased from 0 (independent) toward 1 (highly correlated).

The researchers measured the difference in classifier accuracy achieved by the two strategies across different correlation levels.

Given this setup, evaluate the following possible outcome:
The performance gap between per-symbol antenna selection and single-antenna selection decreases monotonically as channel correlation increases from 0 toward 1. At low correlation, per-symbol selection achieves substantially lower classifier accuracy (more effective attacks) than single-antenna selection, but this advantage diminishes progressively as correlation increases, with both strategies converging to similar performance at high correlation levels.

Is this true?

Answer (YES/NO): NO